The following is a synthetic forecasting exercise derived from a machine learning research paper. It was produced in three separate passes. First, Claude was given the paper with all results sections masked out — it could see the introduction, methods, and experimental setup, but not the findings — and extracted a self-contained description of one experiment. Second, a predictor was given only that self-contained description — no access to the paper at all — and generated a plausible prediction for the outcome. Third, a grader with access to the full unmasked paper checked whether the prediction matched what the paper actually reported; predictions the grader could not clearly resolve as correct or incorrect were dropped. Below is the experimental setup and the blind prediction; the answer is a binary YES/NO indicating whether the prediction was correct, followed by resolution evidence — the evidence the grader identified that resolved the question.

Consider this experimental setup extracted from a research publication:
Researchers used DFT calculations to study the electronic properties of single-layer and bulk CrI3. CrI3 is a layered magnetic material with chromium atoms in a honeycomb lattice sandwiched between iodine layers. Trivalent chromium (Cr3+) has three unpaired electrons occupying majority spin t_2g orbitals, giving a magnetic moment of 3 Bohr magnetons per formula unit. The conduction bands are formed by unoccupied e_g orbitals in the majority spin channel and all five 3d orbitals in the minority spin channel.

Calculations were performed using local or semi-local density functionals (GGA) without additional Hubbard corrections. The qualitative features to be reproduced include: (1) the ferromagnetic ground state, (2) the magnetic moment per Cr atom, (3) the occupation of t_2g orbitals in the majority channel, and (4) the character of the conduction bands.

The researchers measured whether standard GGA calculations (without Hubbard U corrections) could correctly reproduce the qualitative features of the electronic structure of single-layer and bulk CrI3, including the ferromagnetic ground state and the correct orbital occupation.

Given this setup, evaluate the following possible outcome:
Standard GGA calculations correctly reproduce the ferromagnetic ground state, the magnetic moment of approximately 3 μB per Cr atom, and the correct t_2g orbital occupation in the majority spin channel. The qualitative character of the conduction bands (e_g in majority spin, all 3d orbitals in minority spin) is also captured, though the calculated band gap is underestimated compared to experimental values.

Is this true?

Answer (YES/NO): YES